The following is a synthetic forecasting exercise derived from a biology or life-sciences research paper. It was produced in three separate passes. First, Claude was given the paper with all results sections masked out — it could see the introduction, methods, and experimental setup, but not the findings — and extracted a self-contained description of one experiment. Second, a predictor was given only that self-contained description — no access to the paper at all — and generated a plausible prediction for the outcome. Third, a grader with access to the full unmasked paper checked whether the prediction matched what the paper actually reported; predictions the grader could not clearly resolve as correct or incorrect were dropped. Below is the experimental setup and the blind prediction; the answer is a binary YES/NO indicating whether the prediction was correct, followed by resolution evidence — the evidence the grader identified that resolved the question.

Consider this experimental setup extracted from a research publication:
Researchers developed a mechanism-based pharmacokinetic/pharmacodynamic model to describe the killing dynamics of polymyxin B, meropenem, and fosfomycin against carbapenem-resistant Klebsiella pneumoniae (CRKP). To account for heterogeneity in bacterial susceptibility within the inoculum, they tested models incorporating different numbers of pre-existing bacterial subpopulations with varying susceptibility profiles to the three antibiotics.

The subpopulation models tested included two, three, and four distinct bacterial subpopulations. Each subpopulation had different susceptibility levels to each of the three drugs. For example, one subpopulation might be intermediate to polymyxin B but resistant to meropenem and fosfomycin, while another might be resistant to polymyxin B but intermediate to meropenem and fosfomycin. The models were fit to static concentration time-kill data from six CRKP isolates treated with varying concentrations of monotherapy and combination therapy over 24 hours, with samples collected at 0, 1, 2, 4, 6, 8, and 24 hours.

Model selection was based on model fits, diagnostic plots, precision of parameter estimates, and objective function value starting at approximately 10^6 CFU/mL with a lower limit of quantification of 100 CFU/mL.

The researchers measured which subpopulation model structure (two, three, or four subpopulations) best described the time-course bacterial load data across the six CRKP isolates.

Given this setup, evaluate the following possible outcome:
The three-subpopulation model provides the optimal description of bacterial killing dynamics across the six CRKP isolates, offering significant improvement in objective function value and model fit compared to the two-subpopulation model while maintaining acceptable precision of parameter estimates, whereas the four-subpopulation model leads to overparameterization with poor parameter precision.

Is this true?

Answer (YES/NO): NO